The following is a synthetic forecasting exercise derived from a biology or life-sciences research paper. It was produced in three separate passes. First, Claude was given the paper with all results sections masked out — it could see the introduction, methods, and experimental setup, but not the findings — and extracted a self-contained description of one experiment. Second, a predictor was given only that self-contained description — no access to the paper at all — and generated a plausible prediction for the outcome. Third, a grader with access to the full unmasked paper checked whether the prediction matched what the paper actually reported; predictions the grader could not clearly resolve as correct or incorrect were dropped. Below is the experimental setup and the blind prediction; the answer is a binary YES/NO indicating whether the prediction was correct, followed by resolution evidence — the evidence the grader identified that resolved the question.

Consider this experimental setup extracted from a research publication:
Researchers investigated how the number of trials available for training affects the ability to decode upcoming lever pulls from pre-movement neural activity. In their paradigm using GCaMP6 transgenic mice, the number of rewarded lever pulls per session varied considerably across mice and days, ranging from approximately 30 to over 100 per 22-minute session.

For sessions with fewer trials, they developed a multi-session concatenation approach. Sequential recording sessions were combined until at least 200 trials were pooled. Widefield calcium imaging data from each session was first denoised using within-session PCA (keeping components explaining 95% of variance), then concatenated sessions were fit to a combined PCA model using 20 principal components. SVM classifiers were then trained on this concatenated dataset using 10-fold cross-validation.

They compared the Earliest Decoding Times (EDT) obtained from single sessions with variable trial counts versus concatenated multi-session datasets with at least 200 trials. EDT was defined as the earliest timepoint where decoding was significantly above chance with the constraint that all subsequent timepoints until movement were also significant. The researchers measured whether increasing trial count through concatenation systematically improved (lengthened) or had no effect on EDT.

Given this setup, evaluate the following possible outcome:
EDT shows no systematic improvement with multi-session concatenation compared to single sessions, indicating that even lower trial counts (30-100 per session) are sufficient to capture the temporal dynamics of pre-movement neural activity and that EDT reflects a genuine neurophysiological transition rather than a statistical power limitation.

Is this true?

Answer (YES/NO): NO